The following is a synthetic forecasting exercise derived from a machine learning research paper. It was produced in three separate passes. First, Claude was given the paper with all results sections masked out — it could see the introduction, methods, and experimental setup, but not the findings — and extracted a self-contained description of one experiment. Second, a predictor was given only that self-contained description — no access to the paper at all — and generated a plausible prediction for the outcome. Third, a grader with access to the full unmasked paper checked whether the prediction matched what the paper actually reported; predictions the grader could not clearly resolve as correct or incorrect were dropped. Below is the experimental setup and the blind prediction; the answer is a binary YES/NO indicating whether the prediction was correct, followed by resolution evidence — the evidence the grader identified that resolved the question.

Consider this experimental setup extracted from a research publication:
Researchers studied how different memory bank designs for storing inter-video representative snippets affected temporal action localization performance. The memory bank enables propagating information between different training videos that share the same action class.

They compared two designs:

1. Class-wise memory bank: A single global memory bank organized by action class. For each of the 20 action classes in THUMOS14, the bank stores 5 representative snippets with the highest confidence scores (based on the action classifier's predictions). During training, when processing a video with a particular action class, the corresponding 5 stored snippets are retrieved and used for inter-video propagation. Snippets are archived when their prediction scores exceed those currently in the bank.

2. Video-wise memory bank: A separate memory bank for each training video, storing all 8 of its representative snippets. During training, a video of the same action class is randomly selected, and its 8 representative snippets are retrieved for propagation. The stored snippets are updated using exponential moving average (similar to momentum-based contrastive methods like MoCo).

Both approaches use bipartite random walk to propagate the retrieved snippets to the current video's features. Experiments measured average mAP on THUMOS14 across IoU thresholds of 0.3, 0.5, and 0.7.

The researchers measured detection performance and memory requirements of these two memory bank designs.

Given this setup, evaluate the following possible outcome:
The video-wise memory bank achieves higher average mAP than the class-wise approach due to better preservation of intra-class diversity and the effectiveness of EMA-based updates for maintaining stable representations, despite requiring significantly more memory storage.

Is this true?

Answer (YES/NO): NO